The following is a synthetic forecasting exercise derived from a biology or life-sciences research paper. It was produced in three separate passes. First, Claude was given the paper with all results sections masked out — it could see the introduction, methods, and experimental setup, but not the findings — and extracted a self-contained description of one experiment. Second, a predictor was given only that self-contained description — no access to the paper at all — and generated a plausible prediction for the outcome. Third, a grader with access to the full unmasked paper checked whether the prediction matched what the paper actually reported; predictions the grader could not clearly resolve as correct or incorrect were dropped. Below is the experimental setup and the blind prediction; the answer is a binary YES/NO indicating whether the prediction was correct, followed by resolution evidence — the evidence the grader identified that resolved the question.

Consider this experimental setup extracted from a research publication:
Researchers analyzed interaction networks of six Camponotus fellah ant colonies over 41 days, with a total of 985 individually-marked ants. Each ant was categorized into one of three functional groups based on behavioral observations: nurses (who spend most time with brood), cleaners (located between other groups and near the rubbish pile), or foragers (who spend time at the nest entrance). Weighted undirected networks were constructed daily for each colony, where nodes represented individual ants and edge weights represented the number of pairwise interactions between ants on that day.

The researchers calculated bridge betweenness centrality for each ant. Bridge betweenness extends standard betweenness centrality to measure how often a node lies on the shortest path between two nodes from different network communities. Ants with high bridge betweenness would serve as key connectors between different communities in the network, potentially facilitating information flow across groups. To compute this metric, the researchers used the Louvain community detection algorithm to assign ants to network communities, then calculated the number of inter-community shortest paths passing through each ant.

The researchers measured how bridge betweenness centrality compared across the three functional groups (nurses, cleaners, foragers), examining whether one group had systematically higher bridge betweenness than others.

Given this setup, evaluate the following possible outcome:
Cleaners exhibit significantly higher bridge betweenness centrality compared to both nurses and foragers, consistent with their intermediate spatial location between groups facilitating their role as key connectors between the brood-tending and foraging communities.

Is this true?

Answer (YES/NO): NO